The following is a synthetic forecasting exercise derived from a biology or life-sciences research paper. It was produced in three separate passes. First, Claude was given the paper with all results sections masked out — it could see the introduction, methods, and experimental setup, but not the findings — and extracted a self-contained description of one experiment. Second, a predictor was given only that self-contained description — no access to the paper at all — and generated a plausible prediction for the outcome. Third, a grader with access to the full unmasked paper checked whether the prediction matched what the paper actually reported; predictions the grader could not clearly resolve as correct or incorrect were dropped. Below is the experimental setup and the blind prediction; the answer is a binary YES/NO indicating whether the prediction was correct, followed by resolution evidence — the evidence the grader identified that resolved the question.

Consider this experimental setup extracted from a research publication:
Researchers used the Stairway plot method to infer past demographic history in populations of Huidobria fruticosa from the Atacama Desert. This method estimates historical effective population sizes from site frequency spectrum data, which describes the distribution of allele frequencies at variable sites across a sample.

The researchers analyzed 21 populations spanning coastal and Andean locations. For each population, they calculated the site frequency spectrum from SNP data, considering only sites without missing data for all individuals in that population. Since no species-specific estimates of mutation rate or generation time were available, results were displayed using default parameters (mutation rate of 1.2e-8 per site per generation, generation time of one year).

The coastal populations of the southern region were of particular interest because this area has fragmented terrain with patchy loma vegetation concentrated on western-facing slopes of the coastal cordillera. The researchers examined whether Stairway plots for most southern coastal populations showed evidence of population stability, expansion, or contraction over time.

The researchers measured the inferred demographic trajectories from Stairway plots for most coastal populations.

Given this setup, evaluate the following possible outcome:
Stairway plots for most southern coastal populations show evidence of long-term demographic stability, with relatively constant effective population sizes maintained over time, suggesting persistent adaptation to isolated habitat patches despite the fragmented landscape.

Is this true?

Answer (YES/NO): NO